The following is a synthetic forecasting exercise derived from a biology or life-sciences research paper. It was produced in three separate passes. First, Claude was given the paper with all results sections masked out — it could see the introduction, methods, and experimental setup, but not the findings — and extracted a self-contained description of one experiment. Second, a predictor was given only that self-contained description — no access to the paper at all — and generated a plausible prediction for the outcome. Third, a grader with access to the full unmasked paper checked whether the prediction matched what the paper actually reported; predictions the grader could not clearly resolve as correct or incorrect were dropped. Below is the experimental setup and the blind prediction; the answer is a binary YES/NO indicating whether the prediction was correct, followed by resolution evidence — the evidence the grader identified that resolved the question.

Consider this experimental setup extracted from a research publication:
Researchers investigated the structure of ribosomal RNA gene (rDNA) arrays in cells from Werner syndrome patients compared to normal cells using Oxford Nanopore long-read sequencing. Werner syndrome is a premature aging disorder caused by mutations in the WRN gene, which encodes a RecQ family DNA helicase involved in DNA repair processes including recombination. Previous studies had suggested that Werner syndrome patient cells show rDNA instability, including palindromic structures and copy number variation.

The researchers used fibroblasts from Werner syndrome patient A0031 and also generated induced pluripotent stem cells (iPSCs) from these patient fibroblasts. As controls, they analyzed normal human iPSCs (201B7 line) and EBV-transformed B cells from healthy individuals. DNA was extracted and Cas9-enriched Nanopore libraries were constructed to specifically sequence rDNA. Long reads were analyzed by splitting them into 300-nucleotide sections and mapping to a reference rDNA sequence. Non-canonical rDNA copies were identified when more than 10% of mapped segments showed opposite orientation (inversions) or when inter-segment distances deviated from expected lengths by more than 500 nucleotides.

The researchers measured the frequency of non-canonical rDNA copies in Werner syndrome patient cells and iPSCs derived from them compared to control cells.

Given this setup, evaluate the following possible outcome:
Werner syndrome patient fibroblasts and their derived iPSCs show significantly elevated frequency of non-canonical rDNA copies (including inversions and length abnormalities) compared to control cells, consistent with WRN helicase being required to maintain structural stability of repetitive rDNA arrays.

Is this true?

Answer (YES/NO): NO